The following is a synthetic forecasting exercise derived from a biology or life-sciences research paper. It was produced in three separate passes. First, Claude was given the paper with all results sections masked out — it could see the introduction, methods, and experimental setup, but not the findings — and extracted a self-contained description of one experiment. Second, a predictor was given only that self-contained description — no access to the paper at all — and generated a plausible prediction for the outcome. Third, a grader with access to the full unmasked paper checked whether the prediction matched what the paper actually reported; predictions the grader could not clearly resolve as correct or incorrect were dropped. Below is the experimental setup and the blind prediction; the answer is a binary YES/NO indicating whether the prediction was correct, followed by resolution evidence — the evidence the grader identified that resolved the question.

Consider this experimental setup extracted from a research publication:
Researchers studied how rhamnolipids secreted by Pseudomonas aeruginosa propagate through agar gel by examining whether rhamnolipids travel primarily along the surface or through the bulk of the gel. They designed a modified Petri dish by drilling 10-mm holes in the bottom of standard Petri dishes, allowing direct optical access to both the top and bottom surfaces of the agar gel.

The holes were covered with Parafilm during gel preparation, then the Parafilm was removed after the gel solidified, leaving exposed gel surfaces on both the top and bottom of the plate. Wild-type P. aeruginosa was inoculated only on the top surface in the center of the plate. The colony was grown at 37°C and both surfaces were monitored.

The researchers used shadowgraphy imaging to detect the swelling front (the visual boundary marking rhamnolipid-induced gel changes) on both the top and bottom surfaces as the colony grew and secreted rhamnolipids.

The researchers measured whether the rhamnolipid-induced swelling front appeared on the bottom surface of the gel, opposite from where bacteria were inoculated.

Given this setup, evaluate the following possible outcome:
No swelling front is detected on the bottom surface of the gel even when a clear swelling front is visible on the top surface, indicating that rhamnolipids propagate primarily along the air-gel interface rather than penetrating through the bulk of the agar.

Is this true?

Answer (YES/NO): NO